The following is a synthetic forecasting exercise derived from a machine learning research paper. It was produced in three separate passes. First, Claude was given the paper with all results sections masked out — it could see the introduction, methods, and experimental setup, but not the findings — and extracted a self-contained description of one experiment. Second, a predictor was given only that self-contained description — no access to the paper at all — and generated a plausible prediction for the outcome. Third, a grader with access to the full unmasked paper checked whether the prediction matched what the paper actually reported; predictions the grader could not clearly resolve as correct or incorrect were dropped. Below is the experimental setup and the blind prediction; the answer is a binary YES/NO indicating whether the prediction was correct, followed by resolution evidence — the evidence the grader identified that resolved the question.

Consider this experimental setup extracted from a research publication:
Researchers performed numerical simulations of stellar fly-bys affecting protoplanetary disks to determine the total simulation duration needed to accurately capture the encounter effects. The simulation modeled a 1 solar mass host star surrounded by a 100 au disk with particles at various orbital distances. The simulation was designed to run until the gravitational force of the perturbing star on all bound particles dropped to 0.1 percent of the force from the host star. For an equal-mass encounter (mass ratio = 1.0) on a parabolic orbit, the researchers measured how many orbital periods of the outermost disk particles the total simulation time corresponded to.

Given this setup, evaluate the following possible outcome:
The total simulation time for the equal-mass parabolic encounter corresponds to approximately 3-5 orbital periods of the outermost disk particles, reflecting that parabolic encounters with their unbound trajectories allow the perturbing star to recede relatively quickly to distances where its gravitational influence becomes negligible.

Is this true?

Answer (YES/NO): NO